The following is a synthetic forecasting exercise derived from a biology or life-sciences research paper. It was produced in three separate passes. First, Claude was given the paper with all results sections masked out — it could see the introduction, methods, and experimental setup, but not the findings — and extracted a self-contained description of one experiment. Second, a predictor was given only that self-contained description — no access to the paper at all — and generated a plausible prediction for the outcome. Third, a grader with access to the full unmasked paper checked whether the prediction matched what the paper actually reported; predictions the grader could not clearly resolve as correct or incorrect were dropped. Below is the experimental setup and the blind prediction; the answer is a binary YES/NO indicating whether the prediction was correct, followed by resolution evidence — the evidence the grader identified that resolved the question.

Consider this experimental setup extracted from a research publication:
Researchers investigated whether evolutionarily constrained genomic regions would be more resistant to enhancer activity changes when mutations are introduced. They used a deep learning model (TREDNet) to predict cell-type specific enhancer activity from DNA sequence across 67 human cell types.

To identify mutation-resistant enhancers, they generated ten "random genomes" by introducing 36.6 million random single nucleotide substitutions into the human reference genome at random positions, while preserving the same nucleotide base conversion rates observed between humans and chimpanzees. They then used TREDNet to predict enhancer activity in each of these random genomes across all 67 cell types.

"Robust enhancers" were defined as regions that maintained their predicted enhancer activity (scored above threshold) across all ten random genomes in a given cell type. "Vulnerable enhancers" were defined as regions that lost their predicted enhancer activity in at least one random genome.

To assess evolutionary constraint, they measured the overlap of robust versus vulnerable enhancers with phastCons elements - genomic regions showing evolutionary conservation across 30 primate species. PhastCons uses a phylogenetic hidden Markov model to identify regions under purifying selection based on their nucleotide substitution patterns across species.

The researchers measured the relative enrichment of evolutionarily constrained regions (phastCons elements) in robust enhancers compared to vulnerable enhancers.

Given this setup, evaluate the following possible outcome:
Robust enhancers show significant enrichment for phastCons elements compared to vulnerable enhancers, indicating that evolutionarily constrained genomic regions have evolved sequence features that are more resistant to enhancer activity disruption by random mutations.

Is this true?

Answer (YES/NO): YES